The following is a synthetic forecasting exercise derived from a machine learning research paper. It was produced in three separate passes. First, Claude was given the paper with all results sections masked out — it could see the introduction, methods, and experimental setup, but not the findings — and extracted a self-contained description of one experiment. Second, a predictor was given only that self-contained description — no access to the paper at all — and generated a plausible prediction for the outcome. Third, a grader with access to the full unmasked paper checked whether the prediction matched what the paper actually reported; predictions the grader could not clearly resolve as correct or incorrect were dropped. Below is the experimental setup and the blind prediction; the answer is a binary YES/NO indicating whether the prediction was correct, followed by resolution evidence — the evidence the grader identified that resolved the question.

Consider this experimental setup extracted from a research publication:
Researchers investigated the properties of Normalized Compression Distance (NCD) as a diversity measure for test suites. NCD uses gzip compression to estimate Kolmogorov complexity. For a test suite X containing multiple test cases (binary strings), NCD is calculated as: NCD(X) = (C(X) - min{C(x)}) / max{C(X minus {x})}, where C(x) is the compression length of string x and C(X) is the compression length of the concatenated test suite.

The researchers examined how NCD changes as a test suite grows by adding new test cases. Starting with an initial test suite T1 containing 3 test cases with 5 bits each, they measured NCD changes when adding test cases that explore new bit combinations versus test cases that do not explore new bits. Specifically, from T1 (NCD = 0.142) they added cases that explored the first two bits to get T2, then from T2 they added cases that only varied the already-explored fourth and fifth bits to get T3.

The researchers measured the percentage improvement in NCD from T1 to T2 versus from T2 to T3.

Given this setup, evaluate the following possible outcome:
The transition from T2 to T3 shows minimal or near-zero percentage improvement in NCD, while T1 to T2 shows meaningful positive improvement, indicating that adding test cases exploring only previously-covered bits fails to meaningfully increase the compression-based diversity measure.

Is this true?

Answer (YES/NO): NO